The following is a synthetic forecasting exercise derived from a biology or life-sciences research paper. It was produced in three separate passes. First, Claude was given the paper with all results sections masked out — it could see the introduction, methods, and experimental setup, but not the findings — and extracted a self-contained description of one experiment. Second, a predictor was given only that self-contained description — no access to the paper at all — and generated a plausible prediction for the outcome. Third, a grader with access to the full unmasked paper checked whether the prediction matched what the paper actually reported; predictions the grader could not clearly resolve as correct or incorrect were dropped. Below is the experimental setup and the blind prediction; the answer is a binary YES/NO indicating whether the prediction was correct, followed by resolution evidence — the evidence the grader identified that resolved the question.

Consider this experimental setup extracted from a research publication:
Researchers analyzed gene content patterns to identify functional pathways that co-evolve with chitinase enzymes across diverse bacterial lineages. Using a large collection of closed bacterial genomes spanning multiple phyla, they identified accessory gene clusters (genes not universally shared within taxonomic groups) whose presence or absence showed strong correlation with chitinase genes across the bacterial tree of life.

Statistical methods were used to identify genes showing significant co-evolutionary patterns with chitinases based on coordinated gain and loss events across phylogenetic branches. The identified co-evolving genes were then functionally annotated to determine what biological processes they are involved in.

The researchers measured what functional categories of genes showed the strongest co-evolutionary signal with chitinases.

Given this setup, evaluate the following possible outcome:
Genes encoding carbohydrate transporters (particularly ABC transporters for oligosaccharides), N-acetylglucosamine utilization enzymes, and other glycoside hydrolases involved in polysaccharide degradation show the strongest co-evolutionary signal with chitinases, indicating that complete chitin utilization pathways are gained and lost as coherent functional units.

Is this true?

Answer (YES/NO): NO